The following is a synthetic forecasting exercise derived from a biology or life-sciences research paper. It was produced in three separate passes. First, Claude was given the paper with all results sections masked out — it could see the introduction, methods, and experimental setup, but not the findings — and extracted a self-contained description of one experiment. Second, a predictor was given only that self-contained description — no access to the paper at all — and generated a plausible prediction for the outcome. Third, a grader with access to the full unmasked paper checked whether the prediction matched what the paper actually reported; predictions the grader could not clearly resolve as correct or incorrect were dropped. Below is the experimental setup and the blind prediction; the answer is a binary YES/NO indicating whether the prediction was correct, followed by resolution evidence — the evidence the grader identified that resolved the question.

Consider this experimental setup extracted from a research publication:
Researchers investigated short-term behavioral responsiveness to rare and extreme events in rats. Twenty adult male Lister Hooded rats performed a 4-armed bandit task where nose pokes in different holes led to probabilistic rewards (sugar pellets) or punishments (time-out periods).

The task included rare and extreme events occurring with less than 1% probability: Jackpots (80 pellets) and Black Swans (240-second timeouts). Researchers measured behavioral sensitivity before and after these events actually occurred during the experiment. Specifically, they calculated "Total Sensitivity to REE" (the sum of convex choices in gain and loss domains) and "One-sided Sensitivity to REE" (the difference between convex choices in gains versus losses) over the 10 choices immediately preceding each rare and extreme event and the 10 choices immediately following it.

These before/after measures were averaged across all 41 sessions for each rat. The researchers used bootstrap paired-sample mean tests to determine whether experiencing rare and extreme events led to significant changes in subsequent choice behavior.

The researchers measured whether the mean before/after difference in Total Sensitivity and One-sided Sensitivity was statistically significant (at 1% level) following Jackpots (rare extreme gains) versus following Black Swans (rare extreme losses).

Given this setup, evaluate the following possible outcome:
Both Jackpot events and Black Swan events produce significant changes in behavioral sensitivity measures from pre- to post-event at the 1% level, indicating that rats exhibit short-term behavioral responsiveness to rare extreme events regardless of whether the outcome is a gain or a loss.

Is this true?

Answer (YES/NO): NO